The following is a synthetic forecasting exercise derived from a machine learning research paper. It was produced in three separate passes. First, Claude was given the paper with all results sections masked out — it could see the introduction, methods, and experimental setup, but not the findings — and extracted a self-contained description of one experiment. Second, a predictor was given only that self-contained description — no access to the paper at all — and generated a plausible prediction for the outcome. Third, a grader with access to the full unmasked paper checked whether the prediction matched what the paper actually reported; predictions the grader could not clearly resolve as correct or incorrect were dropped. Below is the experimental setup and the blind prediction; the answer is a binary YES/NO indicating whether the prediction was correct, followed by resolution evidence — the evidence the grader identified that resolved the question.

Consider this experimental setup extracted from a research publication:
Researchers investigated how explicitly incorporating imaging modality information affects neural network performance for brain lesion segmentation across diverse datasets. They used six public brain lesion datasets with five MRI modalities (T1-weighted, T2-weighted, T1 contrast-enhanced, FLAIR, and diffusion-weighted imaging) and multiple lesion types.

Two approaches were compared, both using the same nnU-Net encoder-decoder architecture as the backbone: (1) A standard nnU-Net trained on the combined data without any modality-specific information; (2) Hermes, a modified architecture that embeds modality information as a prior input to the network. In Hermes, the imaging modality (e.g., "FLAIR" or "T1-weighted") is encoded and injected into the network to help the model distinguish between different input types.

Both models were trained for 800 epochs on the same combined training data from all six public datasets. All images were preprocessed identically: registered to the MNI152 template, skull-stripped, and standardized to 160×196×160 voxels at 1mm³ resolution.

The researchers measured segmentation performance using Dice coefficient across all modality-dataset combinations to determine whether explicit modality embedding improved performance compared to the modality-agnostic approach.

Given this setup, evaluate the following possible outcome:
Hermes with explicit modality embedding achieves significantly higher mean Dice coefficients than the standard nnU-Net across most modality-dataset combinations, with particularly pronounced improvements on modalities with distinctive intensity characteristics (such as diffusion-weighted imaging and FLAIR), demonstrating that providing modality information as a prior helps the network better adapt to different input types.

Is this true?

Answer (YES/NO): NO